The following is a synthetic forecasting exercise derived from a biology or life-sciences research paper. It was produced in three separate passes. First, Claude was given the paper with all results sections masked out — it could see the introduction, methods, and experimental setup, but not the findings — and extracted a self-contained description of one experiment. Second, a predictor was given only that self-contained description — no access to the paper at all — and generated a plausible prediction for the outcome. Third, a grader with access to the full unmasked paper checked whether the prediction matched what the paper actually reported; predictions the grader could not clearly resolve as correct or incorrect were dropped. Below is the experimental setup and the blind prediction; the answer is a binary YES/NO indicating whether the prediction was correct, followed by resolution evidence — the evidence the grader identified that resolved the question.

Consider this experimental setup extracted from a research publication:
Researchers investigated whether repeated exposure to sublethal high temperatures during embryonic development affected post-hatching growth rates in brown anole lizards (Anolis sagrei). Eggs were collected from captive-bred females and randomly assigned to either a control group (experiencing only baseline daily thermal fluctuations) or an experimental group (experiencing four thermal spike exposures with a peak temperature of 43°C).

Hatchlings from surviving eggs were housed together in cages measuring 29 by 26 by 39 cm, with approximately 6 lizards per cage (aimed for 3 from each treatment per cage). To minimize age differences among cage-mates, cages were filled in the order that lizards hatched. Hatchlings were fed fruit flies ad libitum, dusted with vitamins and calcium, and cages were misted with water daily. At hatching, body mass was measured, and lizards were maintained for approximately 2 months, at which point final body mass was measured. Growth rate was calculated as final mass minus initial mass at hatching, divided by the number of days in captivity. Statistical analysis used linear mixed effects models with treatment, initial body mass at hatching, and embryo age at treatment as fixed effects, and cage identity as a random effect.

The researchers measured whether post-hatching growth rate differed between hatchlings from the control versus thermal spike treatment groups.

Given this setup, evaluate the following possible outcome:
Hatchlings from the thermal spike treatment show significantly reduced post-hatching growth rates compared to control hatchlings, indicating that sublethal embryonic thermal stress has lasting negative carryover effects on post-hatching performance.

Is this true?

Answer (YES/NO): NO